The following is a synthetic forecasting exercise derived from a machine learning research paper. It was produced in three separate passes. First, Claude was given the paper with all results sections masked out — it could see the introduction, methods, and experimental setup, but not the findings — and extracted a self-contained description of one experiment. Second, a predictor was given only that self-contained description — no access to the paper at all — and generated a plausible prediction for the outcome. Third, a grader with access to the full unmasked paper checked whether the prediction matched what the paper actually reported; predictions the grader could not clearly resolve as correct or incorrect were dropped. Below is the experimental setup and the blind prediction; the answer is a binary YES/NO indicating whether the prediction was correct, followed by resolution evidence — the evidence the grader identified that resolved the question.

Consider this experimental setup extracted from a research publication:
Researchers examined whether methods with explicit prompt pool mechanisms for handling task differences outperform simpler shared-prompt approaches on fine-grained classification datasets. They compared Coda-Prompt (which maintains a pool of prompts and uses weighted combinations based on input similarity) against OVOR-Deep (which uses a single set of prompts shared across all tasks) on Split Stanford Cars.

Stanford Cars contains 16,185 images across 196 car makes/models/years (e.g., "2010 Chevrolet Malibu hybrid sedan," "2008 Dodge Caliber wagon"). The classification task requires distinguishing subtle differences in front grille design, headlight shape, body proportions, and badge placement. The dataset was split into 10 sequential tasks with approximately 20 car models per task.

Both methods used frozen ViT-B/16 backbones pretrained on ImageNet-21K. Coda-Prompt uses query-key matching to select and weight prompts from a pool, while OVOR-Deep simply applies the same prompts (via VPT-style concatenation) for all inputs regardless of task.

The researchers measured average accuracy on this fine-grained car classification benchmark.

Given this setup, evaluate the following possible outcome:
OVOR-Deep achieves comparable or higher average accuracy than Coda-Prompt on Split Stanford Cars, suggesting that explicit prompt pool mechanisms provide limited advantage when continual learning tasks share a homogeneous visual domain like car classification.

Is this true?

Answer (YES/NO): NO